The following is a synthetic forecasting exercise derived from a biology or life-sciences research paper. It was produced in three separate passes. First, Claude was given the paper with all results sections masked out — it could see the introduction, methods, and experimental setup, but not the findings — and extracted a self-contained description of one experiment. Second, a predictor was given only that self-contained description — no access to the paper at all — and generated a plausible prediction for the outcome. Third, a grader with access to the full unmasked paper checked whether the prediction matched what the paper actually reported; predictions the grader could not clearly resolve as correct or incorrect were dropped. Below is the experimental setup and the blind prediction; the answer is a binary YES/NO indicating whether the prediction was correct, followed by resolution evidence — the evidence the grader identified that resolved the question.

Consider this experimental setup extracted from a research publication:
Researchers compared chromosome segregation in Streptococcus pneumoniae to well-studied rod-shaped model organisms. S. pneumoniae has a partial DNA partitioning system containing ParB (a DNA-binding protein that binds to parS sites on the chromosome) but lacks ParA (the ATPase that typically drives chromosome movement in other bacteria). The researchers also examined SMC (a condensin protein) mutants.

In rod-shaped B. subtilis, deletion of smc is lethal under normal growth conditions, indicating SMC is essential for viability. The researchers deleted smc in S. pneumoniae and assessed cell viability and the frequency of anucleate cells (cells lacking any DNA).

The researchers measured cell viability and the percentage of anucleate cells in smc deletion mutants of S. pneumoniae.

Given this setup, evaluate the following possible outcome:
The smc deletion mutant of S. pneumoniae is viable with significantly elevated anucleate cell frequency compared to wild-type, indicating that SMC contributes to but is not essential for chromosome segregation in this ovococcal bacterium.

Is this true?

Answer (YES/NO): YES